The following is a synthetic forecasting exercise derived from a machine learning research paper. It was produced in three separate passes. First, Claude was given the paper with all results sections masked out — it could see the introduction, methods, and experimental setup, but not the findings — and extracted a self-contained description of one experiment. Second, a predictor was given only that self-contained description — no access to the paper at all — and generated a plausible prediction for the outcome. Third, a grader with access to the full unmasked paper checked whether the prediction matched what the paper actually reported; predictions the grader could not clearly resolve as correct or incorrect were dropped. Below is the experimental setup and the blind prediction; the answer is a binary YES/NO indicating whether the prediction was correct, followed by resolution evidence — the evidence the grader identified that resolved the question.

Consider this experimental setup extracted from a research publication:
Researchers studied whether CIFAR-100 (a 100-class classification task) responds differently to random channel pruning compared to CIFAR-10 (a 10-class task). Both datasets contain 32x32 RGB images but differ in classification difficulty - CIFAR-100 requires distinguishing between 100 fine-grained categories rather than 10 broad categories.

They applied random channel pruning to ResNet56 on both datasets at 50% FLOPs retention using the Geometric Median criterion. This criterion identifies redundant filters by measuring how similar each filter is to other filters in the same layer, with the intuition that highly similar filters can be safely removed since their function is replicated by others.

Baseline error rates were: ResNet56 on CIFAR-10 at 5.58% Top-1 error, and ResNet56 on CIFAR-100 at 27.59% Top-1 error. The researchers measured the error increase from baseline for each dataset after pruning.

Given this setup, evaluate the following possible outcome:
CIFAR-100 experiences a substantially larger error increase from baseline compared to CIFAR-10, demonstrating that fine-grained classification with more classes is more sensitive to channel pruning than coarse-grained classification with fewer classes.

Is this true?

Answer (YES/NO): NO